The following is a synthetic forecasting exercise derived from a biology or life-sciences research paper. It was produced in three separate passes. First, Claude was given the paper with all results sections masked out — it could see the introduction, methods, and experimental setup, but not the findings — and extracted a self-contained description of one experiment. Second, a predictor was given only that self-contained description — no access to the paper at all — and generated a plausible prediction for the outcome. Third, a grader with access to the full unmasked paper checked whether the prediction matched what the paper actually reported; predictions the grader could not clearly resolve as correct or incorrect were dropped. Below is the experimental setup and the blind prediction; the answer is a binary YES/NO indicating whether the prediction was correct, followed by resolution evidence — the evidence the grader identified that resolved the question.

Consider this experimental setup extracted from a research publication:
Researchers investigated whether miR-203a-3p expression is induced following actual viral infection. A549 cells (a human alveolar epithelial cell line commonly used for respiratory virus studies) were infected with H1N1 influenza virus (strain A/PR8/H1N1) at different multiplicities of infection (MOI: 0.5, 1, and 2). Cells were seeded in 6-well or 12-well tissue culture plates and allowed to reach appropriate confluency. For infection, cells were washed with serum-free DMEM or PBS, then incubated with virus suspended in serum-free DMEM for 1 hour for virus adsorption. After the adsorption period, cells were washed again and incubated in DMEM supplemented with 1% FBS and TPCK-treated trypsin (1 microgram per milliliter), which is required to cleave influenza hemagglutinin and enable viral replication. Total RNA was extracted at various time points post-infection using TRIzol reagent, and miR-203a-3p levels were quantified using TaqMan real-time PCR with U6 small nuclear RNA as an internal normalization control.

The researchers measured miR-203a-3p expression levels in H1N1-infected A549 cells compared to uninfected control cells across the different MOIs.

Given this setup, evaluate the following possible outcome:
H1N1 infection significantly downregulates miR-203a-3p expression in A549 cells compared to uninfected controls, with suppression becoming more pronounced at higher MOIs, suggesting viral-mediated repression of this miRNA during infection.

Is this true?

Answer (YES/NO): NO